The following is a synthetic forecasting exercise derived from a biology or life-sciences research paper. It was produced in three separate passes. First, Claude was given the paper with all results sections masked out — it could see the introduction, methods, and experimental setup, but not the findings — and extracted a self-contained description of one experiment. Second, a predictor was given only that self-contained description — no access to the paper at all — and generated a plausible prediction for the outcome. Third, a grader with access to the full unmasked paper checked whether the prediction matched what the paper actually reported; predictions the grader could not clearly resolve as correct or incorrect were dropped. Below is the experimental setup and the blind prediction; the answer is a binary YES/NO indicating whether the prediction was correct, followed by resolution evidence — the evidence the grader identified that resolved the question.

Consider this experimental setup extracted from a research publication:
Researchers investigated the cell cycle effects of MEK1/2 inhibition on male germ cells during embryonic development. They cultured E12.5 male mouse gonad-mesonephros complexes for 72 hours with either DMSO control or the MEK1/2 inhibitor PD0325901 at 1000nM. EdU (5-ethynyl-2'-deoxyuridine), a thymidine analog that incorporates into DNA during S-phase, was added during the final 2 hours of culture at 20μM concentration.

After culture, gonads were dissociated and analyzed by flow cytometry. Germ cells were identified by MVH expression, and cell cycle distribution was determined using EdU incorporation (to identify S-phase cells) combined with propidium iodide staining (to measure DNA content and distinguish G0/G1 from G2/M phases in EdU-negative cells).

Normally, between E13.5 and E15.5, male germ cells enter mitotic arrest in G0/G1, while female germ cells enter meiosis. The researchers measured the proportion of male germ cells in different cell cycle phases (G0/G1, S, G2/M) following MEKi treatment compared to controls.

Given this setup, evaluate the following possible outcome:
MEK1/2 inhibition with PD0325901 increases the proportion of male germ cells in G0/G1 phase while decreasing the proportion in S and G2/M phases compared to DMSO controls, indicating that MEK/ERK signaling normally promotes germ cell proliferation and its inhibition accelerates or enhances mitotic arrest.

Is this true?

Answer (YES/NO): NO